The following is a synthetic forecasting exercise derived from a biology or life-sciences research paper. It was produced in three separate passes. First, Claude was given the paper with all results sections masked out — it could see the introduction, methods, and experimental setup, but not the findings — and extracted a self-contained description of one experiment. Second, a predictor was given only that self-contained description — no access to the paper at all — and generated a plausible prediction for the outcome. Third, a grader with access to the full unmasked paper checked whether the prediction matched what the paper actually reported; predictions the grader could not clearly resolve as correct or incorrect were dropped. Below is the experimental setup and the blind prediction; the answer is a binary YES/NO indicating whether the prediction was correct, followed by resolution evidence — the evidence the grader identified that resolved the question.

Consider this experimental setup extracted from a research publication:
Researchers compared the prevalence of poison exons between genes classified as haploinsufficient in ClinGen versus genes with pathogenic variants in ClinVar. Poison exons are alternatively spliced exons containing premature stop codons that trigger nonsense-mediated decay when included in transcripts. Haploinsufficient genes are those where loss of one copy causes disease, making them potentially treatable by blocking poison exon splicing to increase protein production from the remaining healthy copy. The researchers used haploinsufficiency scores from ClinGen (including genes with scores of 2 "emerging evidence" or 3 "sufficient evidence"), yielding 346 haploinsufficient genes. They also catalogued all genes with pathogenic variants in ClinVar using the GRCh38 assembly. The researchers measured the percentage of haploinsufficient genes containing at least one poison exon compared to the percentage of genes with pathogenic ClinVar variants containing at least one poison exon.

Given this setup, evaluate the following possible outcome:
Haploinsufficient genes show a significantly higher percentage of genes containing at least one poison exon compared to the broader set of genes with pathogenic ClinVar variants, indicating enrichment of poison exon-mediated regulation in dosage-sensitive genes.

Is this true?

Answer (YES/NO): YES